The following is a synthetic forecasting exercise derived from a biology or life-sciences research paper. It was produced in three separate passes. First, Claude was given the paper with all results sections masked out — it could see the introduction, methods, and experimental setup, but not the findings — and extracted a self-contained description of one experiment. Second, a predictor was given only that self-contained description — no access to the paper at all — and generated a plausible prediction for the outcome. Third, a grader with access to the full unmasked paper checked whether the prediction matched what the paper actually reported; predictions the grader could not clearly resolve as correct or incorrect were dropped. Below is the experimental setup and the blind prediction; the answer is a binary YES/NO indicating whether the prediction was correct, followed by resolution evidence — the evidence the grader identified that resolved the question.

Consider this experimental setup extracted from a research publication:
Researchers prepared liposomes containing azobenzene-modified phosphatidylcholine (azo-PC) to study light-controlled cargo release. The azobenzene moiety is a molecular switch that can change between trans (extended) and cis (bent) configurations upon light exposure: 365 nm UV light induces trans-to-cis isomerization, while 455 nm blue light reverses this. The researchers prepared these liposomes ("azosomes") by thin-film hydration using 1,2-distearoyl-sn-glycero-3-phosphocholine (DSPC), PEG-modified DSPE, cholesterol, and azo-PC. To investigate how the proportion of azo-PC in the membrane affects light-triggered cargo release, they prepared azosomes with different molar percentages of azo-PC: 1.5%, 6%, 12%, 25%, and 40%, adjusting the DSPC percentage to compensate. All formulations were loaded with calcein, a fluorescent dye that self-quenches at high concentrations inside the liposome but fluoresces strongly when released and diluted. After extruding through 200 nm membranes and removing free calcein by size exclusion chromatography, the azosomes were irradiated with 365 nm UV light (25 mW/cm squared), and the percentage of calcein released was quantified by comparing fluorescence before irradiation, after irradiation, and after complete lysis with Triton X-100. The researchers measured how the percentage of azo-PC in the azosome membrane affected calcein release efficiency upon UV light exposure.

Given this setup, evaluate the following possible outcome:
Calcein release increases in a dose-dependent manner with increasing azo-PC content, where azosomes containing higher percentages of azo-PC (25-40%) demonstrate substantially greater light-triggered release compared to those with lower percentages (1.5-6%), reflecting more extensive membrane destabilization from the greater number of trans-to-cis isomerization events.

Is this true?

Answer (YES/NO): NO